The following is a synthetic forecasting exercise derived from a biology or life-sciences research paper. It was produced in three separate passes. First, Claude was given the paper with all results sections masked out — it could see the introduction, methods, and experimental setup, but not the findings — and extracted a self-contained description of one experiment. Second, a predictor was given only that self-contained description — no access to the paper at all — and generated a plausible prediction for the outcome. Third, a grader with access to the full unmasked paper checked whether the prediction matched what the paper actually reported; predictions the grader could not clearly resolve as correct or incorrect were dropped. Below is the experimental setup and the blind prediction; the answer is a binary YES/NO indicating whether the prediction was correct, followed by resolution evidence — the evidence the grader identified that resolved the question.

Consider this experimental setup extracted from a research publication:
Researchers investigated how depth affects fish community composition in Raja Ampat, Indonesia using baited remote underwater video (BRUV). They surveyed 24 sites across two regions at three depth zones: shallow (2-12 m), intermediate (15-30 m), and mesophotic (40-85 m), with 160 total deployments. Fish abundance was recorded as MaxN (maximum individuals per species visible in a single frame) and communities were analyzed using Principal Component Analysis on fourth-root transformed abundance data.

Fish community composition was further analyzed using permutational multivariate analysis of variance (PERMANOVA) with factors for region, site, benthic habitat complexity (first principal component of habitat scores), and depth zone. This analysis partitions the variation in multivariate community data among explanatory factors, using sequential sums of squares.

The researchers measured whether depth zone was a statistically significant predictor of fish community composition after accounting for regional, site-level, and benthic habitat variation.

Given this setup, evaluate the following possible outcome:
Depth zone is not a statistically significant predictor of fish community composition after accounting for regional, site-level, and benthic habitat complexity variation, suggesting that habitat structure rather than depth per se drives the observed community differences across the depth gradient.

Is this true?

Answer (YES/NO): NO